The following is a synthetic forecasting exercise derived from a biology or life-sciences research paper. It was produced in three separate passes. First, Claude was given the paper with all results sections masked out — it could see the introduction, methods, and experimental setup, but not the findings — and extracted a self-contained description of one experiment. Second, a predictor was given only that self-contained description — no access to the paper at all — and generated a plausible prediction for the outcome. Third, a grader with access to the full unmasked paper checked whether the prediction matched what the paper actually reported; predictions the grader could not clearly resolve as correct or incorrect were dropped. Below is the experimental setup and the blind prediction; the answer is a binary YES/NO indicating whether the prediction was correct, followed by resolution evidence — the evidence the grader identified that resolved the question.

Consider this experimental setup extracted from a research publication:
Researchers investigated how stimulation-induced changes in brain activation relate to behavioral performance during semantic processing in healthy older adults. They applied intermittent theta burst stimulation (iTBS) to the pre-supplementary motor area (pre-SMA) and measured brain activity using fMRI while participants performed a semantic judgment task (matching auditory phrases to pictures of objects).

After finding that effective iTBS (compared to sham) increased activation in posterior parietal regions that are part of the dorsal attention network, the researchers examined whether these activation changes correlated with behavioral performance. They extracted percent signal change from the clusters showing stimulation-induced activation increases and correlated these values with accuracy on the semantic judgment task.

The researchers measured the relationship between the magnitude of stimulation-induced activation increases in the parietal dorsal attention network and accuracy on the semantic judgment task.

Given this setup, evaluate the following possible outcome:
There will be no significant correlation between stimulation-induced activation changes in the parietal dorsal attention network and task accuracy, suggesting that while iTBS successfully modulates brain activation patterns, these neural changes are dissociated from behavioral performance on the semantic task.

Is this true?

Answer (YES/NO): NO